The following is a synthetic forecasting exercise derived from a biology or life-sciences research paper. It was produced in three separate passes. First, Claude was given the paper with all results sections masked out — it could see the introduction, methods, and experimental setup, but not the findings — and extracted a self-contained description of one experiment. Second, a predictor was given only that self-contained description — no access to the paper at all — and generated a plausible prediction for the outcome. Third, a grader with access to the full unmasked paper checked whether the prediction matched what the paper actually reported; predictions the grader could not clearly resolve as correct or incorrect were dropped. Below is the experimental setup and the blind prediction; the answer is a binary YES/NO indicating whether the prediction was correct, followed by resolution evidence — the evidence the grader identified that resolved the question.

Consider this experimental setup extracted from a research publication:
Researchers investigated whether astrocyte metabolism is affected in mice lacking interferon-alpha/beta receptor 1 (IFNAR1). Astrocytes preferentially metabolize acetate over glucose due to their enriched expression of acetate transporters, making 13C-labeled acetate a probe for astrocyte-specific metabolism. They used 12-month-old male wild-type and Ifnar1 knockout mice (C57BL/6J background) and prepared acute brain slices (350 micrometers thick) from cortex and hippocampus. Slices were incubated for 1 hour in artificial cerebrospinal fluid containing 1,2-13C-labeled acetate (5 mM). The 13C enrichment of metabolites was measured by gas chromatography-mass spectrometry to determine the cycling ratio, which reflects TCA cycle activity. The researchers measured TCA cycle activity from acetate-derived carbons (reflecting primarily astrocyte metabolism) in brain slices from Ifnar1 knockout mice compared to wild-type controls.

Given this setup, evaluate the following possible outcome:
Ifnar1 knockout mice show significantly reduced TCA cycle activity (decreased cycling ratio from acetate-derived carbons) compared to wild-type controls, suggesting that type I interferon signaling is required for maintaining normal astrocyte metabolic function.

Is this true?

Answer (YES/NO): NO